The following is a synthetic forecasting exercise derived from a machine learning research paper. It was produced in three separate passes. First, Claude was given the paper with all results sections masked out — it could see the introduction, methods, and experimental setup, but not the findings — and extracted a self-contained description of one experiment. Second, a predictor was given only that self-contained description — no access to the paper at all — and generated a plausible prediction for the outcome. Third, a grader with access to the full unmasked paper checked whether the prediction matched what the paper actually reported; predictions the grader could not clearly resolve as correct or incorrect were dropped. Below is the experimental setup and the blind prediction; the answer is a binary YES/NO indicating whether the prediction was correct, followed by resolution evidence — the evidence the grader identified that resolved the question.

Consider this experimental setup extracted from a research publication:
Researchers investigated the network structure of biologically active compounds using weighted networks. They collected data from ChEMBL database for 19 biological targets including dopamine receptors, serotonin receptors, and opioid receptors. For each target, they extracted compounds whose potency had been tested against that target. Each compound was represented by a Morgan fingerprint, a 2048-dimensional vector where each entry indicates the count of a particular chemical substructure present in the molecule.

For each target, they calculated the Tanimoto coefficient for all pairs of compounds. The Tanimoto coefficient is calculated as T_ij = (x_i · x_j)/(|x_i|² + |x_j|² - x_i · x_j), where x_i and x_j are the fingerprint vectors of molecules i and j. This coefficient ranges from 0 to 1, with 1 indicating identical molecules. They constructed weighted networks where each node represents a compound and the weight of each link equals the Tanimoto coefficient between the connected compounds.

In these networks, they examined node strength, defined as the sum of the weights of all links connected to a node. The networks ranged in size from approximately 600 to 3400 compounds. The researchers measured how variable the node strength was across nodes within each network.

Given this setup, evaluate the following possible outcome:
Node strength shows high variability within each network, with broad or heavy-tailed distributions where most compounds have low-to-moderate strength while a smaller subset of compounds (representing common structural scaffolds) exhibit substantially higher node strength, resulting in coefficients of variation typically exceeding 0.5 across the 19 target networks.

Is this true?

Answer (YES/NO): NO